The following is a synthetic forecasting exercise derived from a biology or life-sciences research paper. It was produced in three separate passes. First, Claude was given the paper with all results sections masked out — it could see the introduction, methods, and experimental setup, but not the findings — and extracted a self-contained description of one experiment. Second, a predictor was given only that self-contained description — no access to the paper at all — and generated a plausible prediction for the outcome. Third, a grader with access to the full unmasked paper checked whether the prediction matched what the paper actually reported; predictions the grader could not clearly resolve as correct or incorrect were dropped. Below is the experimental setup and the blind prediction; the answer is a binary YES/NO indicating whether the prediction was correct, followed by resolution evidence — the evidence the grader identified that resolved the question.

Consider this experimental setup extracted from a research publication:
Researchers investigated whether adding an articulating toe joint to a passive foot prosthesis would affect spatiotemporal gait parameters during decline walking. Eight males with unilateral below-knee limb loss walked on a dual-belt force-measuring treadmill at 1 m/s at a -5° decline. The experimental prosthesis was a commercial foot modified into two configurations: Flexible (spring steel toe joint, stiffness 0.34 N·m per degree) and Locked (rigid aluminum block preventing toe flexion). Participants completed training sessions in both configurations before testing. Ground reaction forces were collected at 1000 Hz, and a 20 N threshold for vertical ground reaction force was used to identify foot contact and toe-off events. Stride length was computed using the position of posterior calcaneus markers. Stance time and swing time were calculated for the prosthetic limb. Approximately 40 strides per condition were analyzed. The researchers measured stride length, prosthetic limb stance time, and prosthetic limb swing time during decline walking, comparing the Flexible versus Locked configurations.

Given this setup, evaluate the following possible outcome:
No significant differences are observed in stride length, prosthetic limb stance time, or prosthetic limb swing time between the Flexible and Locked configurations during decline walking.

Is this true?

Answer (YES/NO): YES